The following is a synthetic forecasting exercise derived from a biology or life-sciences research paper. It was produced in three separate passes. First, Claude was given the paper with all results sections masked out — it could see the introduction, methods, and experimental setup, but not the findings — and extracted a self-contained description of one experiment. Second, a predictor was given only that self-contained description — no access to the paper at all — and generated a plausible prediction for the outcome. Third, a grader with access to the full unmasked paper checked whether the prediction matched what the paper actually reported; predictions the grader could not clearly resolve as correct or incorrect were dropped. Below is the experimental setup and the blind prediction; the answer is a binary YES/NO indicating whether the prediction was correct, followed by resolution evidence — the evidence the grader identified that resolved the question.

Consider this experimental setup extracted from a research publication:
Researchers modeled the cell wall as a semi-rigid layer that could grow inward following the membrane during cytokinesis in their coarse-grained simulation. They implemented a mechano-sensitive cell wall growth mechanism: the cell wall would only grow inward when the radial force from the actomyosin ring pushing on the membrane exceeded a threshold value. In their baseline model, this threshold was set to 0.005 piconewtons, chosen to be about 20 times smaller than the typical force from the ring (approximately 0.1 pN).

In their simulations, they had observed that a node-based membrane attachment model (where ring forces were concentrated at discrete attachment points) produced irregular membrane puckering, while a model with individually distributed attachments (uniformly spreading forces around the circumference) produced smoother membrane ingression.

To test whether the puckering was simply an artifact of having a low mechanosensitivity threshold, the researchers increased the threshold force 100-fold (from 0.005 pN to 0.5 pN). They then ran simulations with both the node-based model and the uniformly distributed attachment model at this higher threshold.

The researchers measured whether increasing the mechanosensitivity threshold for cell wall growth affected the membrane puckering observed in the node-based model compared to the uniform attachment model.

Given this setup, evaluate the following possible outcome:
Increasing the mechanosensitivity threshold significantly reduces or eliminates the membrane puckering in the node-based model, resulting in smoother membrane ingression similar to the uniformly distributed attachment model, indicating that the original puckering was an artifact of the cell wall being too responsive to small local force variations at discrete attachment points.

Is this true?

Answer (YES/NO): NO